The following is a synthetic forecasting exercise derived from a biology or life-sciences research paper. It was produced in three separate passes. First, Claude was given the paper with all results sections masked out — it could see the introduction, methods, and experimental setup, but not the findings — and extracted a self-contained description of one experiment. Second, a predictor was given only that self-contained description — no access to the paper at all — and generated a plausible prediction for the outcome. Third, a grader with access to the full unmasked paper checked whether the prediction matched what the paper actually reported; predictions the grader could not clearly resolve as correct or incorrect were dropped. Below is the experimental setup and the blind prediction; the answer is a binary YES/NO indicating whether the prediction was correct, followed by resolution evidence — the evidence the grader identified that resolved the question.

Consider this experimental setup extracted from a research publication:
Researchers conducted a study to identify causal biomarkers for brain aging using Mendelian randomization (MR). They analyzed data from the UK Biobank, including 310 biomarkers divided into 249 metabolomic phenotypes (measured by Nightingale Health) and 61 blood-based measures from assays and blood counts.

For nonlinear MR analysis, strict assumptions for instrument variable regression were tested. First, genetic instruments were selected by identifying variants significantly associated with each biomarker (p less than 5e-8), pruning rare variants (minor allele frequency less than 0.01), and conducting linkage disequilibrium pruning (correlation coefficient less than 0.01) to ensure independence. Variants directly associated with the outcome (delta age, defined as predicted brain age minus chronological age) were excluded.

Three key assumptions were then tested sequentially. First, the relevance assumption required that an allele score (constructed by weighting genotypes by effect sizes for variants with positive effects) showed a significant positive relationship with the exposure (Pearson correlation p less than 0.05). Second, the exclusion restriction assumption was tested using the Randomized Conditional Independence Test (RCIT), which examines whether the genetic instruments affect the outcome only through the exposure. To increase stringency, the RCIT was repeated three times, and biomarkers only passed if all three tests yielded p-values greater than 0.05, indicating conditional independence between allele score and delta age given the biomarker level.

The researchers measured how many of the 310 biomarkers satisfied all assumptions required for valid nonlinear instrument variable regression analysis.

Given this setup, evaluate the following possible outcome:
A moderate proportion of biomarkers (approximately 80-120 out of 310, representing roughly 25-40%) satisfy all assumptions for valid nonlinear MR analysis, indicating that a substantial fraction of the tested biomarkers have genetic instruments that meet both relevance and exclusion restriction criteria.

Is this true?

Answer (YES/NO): NO